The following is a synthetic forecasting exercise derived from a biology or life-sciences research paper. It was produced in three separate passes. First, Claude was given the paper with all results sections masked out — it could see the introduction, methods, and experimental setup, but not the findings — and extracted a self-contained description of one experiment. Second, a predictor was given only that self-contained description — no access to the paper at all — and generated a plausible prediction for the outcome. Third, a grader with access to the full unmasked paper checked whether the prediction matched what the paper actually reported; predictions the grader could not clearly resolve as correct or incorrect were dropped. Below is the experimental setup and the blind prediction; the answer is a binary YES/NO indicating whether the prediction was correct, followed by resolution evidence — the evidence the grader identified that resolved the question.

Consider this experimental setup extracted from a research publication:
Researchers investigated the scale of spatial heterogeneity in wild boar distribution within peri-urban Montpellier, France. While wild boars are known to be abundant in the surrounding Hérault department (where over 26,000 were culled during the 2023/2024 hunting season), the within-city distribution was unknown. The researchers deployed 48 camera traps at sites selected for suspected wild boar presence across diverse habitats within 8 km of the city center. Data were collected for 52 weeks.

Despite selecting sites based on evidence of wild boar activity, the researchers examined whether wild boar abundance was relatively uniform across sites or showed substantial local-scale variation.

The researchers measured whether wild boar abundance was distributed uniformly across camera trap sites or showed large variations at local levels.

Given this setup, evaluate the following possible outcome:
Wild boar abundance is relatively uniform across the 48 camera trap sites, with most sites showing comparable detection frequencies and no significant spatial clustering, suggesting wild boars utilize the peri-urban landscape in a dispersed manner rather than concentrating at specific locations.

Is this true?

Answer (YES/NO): NO